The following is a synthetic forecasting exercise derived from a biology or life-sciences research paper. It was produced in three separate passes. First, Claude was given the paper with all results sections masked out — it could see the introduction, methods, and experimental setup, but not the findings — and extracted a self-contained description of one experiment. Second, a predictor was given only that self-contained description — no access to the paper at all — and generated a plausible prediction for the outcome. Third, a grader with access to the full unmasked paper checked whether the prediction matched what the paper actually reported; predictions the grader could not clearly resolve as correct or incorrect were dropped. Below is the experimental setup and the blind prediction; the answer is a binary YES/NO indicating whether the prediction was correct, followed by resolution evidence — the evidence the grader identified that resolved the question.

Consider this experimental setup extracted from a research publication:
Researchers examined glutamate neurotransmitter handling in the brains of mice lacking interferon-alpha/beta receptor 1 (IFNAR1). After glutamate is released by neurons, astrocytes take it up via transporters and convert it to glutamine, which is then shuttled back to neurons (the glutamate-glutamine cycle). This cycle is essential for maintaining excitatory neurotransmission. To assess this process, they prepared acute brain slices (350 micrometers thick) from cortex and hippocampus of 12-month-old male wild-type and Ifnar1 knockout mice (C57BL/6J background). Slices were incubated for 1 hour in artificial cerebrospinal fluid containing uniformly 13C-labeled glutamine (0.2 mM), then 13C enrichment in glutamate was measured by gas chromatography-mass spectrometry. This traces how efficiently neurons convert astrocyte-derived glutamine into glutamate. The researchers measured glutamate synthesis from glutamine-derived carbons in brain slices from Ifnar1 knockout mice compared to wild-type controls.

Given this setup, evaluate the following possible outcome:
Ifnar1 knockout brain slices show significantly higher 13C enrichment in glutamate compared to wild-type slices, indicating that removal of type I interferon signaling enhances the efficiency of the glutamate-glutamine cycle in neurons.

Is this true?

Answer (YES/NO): NO